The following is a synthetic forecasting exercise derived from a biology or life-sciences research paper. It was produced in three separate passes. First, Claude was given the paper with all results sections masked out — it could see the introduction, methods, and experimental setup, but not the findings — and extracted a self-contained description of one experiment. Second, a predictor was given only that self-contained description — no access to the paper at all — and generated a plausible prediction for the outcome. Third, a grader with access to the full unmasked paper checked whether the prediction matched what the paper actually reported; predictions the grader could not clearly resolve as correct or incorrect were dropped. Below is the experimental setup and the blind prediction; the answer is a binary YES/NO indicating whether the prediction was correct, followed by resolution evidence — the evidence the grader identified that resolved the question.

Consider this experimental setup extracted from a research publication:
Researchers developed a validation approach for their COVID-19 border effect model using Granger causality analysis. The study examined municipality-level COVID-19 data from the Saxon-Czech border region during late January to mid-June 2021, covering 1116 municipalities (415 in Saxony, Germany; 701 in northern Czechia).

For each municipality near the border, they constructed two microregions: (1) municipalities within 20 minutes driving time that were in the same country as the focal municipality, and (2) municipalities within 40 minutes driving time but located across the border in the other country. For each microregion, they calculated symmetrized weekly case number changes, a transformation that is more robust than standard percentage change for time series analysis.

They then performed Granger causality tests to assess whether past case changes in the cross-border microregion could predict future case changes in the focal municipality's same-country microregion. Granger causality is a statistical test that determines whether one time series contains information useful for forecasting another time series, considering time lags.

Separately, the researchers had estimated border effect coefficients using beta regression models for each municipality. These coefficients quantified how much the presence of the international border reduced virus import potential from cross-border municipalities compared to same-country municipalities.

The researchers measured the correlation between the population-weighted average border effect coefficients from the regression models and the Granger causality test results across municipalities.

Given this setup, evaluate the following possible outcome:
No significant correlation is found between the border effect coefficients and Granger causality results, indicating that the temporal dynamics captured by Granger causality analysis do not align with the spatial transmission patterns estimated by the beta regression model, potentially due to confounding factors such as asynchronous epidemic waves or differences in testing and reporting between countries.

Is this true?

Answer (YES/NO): NO